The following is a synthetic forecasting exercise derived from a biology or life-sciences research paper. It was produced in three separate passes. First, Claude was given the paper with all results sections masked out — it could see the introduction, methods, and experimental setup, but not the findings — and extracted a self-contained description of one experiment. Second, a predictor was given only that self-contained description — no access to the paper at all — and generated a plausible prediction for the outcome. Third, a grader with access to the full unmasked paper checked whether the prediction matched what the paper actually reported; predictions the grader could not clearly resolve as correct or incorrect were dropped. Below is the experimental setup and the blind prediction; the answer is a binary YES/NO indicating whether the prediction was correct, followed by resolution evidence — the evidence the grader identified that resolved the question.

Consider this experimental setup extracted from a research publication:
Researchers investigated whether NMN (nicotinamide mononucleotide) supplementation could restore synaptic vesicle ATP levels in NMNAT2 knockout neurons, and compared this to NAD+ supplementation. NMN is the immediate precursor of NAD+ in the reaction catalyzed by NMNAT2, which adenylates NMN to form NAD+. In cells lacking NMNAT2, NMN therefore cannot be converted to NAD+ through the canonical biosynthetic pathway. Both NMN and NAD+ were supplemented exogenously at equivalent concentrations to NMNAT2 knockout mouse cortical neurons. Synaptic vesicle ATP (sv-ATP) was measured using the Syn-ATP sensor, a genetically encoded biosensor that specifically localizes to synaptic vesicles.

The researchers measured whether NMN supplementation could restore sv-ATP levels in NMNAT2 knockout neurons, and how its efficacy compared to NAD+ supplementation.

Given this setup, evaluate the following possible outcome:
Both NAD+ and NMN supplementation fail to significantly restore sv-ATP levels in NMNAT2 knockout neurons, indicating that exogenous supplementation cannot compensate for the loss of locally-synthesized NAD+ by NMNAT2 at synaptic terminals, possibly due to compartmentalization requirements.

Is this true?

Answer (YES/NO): NO